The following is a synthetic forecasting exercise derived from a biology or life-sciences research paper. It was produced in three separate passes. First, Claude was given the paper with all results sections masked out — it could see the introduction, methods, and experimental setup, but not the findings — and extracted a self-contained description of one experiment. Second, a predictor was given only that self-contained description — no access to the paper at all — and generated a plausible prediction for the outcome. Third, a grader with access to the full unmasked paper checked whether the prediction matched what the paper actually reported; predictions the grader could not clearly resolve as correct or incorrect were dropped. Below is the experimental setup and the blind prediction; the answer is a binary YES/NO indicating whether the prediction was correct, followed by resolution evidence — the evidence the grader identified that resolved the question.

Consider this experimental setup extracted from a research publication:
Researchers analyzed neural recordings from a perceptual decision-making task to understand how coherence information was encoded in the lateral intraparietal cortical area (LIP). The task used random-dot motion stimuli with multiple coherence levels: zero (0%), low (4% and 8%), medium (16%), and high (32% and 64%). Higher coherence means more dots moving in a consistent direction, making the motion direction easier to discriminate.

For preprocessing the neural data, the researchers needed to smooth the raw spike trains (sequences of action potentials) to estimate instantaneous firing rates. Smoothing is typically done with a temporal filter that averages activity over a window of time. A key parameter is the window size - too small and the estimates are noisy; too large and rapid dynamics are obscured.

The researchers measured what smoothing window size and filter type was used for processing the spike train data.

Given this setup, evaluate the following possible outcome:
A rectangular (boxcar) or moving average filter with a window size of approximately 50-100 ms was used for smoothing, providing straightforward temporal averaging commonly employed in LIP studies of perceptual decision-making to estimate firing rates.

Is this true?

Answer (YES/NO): NO